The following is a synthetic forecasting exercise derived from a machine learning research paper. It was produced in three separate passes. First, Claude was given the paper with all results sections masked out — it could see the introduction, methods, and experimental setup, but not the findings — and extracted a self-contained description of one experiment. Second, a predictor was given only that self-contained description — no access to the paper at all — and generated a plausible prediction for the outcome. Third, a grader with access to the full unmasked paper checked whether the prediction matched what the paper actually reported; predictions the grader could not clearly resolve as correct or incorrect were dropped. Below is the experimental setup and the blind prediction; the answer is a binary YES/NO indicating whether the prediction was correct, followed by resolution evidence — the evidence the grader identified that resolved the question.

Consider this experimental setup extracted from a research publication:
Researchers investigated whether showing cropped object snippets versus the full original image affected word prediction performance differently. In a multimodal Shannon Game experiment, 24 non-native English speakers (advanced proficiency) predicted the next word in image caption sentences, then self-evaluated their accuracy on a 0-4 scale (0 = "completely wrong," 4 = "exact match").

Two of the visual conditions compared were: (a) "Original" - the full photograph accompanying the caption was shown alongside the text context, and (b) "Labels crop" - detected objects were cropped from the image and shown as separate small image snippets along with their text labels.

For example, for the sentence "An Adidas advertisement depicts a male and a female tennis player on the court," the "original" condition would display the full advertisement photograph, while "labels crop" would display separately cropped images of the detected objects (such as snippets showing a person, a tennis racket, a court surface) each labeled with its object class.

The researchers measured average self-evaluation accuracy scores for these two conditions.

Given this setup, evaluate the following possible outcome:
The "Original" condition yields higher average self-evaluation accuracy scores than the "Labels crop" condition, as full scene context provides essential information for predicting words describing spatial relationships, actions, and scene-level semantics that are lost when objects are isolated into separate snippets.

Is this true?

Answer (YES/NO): YES